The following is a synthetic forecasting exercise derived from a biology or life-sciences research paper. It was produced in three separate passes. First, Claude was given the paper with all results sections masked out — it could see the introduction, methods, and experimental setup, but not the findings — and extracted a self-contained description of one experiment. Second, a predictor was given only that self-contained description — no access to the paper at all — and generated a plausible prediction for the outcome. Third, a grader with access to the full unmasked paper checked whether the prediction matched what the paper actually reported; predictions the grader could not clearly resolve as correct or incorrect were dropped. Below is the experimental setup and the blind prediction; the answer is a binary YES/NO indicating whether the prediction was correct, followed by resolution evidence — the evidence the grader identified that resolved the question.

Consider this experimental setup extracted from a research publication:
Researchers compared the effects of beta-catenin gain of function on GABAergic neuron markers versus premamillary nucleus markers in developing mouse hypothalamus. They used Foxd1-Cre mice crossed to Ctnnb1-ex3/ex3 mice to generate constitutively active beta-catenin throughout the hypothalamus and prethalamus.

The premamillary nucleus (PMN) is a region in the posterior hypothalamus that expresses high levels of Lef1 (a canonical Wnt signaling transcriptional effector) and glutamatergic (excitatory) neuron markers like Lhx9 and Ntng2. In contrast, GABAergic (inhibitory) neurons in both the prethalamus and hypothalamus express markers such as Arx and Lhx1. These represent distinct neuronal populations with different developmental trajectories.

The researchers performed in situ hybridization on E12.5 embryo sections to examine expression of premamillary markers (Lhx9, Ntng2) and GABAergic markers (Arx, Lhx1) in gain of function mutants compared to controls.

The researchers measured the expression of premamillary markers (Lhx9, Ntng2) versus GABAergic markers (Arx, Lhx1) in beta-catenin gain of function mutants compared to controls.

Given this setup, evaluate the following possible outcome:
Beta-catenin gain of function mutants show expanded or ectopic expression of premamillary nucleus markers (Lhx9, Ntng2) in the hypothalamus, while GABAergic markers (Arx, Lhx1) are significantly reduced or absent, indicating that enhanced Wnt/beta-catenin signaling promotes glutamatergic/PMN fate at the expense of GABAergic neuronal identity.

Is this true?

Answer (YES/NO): NO